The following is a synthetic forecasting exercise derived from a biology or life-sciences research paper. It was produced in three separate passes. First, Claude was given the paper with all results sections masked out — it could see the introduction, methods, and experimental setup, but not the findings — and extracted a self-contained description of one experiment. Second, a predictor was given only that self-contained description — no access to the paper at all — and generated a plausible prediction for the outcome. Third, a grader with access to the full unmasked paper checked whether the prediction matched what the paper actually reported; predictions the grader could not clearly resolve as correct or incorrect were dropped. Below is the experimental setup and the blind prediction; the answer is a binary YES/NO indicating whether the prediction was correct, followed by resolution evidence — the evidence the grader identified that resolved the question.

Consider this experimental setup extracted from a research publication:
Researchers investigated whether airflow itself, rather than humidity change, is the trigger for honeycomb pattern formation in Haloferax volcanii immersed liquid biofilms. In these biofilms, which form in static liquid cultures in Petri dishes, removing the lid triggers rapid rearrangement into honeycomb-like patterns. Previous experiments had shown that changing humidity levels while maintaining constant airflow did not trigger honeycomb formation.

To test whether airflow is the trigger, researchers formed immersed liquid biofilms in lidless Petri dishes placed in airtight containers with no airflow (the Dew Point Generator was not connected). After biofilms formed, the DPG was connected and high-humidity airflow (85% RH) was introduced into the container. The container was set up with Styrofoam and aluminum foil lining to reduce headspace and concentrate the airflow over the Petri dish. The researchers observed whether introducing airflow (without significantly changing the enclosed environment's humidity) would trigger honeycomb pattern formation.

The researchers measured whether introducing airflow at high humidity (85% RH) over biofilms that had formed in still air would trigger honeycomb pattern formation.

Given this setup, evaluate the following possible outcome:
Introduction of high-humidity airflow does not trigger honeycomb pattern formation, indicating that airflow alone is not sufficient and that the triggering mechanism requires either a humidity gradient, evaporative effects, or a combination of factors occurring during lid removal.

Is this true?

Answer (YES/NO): NO